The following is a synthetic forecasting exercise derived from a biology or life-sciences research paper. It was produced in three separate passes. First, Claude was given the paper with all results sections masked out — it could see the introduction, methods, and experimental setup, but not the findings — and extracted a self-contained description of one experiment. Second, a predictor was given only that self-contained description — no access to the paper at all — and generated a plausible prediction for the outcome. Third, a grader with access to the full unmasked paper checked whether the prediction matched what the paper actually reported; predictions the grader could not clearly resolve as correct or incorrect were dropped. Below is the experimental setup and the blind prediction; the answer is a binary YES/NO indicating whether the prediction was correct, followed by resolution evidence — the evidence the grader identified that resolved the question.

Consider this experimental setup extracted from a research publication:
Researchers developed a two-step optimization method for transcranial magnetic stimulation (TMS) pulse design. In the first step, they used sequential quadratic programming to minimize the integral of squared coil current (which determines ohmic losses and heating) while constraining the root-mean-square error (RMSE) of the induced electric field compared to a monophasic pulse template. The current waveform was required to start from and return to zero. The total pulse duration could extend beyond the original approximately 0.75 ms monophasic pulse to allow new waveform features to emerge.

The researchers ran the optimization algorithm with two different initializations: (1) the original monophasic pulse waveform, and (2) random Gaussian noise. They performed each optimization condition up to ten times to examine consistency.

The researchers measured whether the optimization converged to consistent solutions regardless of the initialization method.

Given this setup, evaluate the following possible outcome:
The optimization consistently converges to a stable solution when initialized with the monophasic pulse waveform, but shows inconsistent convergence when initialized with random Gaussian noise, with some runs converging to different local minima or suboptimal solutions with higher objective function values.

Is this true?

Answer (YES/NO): NO